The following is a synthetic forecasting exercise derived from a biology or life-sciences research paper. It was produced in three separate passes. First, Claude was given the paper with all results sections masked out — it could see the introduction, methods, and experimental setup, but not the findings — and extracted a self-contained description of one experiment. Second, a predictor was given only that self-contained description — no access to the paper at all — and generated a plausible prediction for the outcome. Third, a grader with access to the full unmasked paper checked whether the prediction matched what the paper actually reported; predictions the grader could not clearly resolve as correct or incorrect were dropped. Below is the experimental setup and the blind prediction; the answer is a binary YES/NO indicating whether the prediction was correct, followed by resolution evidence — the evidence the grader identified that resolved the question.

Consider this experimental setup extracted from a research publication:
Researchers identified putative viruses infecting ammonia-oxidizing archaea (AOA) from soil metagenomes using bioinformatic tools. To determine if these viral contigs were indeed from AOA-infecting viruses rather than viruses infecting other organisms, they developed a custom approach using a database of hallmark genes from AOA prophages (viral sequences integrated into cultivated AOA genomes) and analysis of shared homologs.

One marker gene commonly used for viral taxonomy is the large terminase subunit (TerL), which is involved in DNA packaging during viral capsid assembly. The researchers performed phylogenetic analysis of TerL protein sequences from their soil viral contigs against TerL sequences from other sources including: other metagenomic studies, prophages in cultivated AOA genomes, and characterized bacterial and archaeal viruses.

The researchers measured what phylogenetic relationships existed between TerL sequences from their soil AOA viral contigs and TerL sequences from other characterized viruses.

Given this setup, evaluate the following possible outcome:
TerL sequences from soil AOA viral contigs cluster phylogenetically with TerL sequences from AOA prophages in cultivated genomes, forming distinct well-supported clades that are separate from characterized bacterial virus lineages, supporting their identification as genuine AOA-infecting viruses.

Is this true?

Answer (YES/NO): YES